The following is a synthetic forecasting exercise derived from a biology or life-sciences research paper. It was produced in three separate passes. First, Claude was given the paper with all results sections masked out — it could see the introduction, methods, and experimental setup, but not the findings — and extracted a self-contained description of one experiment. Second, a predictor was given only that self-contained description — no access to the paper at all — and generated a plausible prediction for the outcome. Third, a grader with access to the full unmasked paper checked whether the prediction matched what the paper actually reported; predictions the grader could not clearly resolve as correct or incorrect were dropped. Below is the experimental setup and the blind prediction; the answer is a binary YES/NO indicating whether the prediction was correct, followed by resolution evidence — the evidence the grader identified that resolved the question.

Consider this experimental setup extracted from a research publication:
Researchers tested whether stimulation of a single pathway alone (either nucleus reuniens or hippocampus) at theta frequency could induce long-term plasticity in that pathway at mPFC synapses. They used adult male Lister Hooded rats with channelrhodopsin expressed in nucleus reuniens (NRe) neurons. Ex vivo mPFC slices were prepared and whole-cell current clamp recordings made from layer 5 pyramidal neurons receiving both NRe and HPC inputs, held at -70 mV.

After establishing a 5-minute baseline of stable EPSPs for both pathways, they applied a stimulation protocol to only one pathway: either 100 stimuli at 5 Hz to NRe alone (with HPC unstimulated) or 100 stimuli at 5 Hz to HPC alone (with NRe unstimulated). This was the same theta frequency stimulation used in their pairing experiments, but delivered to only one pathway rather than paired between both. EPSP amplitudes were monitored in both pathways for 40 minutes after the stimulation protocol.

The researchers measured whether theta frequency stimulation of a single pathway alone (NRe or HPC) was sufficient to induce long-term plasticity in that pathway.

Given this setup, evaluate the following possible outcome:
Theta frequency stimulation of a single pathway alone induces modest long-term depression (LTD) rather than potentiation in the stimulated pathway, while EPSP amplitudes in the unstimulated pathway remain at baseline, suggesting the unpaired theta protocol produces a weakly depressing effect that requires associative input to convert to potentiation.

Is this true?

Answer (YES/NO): NO